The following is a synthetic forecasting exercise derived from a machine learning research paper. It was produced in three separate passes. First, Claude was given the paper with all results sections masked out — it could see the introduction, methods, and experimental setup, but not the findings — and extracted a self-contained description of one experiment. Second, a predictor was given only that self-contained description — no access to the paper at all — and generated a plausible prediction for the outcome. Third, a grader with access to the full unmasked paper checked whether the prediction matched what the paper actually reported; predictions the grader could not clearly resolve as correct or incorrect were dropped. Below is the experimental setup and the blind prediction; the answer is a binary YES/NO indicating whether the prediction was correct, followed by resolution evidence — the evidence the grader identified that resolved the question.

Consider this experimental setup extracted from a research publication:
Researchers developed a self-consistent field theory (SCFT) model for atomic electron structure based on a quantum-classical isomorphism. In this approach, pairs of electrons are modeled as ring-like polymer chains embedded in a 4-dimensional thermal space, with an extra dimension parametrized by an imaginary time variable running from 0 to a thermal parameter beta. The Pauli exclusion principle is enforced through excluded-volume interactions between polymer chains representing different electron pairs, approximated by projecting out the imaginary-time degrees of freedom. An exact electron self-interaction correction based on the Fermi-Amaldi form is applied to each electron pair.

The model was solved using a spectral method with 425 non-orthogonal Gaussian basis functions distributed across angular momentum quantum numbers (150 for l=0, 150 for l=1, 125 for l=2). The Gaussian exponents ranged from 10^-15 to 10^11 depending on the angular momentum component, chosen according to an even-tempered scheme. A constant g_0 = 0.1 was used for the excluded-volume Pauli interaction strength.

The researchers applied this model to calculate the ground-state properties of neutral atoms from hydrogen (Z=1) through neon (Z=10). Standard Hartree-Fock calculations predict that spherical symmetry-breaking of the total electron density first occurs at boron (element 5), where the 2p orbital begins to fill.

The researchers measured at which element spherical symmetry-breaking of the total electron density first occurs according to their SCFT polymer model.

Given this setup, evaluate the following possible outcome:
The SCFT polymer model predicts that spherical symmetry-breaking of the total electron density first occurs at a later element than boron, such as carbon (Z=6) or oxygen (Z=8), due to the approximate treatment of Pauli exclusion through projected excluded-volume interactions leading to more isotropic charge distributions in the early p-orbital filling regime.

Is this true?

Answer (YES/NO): YES